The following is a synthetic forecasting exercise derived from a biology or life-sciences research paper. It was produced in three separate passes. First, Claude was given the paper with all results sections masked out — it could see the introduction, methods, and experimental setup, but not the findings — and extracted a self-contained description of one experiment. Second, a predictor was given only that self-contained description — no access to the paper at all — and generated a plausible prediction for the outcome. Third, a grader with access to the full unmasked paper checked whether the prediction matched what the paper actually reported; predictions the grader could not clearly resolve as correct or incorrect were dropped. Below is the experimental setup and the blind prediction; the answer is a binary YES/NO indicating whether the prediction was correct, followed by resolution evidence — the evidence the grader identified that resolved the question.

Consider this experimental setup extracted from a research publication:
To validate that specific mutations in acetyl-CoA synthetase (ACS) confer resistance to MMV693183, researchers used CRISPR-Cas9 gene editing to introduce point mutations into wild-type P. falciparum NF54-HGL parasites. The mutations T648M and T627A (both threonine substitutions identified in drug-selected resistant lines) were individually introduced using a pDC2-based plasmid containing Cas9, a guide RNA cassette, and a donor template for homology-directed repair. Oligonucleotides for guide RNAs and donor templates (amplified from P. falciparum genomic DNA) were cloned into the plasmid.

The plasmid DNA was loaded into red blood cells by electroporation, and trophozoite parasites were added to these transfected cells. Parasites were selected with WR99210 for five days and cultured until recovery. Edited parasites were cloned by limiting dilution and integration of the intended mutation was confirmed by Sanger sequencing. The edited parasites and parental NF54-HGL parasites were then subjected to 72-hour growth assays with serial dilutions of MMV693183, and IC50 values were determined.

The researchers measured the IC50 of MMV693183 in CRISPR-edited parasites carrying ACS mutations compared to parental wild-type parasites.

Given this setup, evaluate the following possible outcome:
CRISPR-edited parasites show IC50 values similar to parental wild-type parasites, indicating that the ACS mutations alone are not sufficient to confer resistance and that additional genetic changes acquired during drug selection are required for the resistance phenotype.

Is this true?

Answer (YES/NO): NO